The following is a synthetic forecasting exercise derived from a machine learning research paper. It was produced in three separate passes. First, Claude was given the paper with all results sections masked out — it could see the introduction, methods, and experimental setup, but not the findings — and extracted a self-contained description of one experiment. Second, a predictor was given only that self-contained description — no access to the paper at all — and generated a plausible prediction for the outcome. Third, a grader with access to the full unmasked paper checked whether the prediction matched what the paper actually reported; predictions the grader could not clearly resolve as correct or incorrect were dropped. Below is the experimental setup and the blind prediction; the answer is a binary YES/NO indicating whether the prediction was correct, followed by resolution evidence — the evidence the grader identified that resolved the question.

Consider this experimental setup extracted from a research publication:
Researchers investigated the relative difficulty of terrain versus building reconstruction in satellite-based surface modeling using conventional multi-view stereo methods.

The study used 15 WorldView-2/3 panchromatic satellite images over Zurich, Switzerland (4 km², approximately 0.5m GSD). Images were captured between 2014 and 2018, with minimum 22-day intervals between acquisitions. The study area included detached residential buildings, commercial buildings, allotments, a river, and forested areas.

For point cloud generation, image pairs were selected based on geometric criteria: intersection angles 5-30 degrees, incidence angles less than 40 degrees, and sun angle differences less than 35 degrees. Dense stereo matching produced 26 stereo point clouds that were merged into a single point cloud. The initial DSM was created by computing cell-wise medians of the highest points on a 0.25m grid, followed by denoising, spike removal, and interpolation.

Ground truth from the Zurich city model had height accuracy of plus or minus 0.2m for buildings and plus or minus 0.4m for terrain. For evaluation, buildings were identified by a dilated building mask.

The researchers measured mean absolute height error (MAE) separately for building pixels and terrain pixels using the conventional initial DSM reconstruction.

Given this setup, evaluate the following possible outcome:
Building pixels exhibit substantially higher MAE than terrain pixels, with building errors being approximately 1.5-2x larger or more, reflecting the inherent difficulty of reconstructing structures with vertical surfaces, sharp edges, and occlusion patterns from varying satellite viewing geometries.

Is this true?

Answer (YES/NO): NO